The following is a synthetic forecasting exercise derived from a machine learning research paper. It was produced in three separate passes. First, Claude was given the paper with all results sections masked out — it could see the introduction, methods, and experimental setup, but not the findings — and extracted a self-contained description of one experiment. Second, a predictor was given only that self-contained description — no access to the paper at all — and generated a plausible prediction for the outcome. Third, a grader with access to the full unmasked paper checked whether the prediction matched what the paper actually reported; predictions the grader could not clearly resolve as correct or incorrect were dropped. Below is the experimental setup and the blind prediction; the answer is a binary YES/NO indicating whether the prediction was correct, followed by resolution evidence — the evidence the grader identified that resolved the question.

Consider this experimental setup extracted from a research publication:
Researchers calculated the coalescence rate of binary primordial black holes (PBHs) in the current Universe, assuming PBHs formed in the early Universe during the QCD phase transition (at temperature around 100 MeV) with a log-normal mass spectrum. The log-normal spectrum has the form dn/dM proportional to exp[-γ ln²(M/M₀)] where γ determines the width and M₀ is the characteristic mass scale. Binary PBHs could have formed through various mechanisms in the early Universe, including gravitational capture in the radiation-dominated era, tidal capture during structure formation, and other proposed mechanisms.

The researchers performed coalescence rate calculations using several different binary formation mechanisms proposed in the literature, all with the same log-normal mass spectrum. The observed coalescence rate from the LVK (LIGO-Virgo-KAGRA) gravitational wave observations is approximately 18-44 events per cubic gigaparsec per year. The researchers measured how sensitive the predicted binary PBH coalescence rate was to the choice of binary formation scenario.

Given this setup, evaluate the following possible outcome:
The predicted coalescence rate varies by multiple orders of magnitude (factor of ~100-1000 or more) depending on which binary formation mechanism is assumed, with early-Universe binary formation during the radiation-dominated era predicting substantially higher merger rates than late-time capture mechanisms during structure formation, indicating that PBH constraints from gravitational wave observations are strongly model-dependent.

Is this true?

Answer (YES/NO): NO